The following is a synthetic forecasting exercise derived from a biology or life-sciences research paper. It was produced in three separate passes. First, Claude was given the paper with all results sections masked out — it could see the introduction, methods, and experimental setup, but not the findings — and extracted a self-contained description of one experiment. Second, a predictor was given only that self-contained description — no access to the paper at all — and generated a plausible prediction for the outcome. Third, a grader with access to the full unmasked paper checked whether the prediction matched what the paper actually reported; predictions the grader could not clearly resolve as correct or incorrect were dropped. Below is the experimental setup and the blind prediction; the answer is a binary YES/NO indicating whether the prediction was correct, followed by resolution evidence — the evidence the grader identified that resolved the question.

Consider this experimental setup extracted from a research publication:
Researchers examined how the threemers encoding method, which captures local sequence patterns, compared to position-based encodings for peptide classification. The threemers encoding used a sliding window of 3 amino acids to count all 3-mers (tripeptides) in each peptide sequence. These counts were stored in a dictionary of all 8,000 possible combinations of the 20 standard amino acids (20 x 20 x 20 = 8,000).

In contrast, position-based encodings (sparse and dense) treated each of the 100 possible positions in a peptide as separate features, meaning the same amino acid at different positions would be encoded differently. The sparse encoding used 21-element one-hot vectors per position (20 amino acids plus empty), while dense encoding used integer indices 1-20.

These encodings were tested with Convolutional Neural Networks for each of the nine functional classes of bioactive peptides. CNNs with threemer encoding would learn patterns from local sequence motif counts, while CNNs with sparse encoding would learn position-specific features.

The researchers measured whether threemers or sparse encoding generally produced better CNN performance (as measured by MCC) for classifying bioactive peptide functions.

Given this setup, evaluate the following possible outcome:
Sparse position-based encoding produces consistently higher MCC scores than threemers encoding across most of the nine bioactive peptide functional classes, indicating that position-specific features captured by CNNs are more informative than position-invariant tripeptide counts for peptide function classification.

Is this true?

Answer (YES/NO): NO